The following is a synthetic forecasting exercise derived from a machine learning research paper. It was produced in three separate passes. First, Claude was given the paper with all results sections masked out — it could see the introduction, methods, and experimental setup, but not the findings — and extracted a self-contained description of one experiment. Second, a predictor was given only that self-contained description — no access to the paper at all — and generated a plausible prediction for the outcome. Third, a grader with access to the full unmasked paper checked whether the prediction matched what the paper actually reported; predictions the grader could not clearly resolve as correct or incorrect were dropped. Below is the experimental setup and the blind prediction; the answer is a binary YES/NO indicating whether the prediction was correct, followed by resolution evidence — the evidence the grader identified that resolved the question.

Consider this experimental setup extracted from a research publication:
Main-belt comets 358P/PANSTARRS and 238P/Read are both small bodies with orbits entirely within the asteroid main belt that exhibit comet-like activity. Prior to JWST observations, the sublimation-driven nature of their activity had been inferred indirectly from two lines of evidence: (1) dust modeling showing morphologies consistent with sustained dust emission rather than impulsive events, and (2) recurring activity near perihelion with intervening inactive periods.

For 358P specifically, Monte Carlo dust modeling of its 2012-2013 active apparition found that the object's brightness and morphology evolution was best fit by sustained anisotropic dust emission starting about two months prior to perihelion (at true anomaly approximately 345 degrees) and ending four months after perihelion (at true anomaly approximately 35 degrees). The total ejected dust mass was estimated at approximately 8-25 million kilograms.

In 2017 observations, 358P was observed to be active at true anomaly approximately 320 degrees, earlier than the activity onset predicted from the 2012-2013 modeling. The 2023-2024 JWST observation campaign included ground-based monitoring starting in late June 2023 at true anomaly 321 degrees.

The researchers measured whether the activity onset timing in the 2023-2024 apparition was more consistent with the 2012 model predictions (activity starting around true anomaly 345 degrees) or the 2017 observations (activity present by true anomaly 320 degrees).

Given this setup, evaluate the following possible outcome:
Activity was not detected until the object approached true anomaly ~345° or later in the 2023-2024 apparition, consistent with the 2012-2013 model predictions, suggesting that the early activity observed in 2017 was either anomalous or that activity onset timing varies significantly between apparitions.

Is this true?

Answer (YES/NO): NO